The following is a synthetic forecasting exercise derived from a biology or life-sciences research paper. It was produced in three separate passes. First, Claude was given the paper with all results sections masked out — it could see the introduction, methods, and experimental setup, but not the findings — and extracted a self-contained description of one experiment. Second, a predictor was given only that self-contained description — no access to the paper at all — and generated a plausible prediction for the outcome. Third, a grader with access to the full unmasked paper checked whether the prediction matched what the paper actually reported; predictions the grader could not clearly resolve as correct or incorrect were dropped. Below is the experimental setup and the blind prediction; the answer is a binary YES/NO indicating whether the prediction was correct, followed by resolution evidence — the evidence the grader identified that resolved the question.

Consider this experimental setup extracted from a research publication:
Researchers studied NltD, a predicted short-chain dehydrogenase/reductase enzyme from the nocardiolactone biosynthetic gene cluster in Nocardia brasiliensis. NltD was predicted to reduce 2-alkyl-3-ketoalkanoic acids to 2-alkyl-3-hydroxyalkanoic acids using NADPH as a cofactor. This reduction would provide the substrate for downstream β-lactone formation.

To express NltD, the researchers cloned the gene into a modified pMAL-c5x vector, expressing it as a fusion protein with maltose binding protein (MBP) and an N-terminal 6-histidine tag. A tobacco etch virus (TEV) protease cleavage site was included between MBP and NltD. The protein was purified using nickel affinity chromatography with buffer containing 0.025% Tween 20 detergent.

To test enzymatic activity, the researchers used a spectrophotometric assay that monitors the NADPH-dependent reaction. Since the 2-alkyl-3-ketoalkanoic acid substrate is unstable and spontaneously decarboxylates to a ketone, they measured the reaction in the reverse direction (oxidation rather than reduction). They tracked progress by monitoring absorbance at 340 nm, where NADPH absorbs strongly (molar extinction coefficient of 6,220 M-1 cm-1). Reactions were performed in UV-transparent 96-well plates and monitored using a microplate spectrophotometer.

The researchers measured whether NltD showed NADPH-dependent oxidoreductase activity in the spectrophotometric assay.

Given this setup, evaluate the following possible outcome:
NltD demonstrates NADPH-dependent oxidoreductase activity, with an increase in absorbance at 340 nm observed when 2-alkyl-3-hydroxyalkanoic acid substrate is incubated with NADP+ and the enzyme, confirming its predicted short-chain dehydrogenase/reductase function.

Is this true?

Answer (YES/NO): YES